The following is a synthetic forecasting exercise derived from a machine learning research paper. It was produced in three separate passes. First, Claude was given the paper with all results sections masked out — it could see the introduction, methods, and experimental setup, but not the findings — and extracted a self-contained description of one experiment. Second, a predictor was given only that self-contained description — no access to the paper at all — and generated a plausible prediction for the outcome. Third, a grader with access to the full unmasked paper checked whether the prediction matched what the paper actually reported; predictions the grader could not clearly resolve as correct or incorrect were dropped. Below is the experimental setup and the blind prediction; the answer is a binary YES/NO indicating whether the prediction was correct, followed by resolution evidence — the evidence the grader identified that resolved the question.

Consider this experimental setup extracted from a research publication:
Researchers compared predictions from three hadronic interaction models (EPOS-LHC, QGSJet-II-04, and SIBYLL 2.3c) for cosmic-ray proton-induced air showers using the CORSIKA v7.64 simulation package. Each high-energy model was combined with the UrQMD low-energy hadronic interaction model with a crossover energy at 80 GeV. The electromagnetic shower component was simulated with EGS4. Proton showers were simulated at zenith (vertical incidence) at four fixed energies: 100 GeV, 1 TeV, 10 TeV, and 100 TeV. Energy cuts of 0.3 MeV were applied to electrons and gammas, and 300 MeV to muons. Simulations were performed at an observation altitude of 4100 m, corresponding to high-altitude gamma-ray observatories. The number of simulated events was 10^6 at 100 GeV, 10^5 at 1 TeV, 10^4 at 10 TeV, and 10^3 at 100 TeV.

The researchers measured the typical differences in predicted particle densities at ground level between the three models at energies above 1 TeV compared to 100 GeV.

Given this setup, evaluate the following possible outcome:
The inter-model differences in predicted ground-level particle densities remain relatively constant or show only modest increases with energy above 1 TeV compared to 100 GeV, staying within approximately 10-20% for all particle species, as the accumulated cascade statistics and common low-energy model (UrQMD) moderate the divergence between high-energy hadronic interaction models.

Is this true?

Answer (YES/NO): NO